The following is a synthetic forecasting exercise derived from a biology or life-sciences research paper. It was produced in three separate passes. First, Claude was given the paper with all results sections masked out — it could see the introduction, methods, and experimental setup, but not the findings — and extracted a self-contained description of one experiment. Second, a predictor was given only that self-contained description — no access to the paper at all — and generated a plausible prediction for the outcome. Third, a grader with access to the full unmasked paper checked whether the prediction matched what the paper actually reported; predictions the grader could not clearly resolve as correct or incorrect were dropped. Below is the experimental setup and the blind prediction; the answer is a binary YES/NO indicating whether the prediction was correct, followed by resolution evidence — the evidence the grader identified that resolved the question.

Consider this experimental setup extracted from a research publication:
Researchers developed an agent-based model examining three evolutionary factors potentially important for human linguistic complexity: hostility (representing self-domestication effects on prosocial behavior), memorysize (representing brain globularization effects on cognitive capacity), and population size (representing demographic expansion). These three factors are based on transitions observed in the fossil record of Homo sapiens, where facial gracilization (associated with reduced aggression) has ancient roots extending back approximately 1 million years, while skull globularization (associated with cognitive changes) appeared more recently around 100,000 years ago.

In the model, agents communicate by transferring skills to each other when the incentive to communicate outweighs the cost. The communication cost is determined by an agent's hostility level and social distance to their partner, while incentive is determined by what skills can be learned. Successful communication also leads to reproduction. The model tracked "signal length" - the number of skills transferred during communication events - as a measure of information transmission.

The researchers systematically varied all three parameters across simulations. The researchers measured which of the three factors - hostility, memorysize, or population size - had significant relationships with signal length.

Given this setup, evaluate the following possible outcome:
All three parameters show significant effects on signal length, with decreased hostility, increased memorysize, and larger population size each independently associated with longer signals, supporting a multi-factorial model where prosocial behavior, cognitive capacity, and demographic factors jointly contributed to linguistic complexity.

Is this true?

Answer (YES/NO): NO